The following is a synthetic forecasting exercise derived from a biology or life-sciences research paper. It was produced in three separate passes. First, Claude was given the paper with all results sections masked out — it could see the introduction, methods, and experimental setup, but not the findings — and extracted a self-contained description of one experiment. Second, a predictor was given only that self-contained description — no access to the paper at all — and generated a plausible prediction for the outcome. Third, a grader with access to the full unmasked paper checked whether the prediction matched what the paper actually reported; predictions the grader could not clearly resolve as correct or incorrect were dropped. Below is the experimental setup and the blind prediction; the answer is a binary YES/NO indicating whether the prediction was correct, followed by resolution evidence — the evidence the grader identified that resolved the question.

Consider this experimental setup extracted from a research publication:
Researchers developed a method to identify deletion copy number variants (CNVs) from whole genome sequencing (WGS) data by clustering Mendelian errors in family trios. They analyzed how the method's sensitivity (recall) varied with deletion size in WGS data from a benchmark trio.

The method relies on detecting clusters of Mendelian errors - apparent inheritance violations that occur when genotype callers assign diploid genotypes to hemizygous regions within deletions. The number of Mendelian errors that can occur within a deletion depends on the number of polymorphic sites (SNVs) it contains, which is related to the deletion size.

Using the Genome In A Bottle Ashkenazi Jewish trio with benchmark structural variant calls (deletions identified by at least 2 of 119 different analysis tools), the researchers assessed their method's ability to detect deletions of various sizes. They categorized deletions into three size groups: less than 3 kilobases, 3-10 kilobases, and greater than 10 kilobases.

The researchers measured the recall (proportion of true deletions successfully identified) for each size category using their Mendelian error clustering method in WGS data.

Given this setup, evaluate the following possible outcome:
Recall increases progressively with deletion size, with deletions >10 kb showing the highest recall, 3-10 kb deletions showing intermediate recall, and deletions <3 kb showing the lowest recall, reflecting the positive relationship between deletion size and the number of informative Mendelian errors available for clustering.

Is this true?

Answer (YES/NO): YES